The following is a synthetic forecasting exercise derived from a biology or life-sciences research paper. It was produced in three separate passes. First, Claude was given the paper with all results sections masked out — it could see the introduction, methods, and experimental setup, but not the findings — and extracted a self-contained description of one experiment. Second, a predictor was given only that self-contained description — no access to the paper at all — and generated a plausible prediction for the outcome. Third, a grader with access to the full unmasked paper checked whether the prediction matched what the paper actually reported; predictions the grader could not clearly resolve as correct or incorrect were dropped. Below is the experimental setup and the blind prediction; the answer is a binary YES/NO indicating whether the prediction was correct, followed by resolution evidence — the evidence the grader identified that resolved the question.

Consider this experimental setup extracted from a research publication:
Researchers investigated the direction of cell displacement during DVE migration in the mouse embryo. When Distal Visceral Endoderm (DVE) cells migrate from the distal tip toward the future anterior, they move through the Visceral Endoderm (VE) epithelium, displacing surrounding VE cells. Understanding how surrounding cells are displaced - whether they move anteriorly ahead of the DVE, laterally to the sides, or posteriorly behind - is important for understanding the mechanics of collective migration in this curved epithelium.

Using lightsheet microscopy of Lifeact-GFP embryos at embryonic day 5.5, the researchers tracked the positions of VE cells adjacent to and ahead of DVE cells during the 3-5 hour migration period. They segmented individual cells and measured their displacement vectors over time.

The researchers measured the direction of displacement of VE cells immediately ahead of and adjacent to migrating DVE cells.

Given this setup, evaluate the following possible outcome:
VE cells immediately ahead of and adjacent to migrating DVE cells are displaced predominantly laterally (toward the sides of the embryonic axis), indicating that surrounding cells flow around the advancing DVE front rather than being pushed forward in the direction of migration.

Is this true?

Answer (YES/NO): NO